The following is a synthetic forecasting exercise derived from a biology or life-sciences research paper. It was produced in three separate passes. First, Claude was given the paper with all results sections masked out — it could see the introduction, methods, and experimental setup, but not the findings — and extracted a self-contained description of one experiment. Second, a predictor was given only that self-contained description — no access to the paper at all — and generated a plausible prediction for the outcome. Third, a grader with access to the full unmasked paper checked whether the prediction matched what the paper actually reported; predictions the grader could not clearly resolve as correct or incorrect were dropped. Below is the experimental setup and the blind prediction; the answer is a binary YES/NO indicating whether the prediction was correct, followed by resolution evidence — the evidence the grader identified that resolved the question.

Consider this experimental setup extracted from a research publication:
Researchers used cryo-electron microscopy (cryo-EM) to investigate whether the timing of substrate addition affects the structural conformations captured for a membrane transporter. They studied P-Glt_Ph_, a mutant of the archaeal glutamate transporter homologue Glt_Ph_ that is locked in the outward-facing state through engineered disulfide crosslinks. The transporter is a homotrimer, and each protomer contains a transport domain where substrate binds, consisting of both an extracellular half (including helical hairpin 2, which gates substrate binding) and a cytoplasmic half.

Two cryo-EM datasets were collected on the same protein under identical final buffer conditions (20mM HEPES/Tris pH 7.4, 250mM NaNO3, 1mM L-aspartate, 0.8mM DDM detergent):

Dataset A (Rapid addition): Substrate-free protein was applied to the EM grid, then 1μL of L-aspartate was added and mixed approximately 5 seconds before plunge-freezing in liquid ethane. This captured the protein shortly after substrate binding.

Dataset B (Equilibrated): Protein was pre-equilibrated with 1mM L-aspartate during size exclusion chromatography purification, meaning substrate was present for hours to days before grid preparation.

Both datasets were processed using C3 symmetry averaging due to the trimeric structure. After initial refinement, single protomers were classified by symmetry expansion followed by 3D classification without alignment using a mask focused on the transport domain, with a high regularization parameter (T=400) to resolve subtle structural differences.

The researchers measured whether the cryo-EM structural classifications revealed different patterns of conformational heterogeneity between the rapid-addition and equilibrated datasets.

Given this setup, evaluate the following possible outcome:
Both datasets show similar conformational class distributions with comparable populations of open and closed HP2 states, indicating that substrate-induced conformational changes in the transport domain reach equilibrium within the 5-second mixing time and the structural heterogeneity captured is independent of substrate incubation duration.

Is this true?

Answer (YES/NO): NO